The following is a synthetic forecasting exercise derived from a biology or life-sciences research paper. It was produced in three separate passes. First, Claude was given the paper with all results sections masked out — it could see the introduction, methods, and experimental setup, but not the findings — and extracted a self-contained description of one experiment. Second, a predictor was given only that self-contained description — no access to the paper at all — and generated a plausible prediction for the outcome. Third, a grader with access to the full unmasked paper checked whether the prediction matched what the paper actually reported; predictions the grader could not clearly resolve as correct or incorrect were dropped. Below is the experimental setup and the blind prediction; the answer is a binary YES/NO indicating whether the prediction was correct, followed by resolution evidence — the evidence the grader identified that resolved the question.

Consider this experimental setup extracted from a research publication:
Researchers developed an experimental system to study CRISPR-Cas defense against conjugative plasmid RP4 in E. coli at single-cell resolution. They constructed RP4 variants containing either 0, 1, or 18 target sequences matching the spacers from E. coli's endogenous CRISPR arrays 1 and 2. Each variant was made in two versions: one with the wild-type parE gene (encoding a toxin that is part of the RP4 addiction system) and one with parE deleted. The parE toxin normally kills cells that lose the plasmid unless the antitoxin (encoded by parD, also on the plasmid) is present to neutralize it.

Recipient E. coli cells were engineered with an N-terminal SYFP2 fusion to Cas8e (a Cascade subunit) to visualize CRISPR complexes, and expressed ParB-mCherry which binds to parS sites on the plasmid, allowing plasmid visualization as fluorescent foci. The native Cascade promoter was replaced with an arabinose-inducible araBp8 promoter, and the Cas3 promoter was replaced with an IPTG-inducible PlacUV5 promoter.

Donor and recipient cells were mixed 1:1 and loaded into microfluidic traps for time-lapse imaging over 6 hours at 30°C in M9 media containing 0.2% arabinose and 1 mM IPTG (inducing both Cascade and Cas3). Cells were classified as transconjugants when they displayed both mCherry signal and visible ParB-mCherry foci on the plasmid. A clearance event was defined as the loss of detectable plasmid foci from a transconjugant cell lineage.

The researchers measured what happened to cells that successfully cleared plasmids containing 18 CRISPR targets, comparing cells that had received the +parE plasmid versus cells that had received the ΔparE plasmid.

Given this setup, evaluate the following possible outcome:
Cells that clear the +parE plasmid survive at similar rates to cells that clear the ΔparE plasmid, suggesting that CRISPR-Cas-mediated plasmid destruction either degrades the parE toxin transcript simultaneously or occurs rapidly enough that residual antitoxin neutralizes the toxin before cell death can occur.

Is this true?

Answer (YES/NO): NO